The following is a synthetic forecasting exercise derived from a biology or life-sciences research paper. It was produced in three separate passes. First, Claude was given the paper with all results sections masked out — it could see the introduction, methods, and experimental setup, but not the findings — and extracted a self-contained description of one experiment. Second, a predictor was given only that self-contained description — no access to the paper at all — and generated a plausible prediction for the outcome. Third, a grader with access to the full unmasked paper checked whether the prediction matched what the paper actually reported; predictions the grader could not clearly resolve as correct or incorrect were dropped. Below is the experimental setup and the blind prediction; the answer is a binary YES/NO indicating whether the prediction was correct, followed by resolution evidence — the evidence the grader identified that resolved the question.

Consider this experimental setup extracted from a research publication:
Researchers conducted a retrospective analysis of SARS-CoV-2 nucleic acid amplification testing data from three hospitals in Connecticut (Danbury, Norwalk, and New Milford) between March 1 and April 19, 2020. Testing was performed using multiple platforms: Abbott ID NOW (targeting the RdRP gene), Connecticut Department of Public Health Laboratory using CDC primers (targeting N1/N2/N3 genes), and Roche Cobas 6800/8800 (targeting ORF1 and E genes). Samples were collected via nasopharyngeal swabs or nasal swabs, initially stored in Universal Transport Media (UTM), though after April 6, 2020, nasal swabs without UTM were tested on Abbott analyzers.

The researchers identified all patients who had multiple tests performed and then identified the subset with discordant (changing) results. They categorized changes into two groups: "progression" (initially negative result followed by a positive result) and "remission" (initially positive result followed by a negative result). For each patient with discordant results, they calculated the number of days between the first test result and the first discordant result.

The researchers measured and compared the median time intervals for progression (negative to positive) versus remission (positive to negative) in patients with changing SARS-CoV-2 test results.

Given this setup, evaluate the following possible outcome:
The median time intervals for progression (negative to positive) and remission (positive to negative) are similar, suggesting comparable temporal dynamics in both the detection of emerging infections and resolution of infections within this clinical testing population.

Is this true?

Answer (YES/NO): NO